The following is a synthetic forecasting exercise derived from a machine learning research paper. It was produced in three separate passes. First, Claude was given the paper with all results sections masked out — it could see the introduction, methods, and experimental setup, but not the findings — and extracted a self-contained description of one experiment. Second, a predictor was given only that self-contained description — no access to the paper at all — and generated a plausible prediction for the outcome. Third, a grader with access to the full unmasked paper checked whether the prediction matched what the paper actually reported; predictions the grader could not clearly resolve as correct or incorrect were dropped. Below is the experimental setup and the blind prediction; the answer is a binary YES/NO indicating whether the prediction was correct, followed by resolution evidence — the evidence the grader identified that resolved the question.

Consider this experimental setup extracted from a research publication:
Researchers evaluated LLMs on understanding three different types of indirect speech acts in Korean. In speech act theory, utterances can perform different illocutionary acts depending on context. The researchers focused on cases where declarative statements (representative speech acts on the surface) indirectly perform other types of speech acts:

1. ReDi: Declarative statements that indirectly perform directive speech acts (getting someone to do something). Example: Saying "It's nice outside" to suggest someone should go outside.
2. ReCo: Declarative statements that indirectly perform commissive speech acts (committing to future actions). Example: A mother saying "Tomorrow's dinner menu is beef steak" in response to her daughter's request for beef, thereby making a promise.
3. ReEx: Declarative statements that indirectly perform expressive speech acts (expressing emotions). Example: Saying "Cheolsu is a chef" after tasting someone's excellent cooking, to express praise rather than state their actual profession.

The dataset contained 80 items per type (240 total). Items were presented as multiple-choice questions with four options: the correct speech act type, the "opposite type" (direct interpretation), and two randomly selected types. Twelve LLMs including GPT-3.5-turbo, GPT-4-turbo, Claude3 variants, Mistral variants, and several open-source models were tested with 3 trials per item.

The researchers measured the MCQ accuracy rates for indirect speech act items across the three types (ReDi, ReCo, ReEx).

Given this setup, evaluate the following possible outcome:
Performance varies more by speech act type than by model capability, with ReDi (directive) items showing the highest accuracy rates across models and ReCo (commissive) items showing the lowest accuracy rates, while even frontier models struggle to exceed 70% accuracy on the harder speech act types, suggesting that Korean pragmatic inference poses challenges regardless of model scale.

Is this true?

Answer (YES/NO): NO